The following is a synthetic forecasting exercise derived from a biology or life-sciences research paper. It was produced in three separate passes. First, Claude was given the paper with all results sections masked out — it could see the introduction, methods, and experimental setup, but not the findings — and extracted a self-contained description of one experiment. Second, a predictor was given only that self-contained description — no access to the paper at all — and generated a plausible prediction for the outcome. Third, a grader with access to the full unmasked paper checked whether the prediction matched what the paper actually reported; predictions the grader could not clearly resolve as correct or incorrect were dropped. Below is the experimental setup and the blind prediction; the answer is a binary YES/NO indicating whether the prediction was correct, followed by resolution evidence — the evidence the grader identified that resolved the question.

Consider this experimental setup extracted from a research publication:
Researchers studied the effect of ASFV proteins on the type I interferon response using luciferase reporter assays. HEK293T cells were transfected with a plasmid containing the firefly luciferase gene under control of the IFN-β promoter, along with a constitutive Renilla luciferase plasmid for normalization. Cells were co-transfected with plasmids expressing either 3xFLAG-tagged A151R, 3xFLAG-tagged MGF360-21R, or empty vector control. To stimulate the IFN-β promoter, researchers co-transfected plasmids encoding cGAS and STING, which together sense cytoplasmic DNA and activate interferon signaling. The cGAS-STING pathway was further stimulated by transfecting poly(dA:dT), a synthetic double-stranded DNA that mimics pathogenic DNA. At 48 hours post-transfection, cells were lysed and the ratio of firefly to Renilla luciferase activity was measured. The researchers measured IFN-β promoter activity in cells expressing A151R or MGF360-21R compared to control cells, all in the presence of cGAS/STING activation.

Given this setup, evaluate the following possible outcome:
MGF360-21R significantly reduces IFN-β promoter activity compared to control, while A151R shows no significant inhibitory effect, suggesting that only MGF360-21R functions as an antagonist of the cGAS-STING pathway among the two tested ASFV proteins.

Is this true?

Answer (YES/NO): NO